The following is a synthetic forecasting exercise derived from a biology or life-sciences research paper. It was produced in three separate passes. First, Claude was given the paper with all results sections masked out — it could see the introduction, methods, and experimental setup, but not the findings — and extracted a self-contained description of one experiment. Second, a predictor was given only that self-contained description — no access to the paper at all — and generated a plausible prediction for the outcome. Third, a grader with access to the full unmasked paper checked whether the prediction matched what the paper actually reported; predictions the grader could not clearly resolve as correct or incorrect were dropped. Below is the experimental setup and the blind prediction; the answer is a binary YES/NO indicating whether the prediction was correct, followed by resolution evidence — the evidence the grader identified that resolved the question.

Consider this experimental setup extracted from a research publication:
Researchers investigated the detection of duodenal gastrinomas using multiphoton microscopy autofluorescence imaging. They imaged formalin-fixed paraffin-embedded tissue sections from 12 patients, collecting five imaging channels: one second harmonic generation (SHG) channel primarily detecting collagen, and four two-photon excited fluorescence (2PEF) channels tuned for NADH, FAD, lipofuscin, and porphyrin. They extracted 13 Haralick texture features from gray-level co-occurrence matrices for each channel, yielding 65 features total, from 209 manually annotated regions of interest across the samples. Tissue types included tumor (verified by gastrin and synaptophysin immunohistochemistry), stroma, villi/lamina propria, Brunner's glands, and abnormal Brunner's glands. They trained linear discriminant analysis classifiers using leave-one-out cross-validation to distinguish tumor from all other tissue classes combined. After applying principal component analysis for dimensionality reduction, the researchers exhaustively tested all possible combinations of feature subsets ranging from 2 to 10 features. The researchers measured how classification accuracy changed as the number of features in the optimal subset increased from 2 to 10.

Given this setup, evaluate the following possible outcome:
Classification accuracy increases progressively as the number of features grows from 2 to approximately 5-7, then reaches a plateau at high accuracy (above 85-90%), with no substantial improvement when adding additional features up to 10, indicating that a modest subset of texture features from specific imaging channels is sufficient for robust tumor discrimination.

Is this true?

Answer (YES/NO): NO